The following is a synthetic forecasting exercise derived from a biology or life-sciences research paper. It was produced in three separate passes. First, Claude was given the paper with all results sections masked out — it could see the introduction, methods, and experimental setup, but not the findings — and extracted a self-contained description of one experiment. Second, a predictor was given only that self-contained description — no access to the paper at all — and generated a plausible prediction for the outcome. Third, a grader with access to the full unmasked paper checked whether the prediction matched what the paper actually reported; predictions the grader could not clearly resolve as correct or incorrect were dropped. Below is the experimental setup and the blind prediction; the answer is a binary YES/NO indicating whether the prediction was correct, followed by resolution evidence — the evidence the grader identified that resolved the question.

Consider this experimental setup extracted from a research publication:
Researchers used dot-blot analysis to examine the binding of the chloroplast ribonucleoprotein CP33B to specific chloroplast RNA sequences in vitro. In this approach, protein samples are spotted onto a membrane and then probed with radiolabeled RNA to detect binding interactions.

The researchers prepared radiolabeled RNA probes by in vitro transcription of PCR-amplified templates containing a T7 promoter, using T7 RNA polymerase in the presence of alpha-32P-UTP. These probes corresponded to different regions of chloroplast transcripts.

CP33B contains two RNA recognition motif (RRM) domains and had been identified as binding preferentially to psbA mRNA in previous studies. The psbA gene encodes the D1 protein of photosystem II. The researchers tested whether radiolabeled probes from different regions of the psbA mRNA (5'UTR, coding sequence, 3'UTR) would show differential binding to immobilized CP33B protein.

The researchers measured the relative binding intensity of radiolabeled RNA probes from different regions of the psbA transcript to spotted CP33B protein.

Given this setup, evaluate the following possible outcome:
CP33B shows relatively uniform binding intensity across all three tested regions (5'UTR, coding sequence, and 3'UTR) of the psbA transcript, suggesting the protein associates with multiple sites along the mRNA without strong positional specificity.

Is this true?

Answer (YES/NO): YES